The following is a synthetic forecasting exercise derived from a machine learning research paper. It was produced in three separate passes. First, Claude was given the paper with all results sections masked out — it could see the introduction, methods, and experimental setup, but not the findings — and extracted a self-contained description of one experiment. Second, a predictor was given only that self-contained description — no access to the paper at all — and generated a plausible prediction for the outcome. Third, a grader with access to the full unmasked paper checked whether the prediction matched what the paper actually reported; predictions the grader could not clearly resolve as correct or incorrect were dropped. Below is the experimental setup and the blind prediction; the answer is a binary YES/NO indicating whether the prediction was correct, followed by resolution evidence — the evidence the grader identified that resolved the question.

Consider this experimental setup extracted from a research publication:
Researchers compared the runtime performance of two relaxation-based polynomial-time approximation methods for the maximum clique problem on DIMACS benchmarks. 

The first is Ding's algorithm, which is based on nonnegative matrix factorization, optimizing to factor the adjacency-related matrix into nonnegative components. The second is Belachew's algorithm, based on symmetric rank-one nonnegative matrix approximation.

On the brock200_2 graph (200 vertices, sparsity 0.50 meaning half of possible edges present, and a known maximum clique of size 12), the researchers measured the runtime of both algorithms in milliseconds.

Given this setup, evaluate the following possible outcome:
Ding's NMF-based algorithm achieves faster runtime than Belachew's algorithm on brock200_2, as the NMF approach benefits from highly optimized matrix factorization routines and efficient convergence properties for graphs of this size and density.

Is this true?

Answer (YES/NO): NO